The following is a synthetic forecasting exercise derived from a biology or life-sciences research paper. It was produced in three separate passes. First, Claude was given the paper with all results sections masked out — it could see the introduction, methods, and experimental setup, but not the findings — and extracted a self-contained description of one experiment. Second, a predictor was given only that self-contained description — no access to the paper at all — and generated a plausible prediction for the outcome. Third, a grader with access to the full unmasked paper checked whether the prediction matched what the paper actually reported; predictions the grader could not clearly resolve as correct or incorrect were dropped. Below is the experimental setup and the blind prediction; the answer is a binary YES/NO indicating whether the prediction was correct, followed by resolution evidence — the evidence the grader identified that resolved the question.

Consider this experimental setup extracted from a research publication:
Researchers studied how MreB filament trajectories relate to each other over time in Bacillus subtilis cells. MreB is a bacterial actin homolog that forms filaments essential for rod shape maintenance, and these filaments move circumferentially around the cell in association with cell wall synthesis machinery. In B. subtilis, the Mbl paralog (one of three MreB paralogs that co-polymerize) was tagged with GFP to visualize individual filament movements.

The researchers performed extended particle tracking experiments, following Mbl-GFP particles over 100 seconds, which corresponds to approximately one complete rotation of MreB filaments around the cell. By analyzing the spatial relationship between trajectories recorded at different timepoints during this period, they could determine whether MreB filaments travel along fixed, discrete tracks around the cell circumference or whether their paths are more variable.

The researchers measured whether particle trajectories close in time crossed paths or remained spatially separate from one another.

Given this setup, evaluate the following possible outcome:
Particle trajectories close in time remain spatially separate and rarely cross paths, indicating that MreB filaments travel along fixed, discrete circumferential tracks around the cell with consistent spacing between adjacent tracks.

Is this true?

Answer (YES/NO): NO